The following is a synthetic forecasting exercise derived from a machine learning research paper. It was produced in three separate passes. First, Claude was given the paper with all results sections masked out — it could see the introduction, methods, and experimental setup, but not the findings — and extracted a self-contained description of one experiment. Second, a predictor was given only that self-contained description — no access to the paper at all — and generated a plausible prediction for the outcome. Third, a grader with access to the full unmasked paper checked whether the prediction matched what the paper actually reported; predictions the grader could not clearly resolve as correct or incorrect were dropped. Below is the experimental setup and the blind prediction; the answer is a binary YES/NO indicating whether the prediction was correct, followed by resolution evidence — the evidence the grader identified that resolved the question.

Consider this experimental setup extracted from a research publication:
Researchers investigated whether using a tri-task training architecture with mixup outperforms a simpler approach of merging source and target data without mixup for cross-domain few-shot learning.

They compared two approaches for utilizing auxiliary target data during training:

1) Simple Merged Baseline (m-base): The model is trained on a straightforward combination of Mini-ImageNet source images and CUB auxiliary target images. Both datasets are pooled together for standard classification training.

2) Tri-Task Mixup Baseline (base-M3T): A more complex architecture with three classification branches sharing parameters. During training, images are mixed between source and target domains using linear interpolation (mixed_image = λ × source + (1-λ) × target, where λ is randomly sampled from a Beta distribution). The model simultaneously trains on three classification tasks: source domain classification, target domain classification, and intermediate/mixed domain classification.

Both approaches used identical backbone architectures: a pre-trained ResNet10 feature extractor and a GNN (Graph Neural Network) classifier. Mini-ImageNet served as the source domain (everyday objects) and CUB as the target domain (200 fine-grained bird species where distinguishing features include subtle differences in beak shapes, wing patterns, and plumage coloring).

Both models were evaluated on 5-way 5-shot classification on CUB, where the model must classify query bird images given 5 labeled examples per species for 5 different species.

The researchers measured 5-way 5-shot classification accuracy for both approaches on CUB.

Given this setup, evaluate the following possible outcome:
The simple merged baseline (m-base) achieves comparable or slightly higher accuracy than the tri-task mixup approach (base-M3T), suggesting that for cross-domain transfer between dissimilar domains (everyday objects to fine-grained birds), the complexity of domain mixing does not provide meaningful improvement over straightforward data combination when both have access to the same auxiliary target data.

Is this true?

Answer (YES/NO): NO